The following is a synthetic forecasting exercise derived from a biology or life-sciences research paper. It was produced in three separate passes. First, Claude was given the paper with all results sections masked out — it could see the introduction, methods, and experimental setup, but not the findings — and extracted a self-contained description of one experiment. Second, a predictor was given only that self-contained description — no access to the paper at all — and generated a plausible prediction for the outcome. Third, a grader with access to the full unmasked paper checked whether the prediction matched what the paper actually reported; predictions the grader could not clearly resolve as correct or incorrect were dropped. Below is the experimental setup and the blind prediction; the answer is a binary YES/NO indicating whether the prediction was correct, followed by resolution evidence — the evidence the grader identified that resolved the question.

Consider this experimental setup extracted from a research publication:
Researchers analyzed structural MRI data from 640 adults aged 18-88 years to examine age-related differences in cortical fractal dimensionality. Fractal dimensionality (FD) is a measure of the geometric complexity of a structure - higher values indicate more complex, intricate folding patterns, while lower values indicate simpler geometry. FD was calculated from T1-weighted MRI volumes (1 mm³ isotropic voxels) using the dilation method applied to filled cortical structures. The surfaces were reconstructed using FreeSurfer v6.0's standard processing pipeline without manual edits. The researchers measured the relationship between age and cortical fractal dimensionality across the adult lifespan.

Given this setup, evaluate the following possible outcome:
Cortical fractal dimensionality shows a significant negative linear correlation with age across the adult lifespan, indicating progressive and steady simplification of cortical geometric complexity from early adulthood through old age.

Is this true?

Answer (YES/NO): YES